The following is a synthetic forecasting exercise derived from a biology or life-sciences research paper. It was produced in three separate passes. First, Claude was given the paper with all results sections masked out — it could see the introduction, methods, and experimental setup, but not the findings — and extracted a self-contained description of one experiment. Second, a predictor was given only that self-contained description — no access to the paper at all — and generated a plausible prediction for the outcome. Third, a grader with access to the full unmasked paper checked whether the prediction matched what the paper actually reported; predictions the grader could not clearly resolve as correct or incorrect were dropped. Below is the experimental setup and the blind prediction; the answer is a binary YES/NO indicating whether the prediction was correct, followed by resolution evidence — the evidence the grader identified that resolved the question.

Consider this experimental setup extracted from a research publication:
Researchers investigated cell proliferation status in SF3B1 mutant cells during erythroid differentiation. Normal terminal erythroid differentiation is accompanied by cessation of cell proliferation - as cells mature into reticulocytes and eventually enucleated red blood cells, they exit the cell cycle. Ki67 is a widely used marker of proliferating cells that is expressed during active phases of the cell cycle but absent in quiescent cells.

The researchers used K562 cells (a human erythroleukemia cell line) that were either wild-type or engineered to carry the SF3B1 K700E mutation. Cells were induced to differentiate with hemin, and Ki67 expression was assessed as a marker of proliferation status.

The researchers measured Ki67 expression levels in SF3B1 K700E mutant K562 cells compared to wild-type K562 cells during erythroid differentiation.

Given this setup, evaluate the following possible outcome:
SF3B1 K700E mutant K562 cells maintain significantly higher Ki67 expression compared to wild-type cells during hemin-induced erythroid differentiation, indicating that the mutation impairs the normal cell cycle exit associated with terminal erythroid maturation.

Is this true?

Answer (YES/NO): YES